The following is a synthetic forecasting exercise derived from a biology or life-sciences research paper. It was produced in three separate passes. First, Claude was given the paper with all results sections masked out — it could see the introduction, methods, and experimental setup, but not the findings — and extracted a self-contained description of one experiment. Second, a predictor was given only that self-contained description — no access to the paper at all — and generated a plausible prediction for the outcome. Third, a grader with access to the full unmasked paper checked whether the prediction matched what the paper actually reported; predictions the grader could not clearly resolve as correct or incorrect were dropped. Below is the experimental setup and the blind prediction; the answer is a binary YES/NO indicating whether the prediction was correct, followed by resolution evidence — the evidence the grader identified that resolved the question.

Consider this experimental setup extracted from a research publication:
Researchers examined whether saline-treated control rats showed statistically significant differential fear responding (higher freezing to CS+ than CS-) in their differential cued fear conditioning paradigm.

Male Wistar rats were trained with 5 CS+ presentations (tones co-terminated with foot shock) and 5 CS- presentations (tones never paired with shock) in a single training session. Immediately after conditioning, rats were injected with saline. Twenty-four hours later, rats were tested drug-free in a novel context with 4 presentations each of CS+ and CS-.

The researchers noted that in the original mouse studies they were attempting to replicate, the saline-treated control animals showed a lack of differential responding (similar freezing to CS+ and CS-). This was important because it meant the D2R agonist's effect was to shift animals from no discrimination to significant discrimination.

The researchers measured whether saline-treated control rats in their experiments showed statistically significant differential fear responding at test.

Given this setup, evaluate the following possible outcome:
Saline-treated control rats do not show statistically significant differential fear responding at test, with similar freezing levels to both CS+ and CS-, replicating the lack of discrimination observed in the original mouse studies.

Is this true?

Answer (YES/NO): NO